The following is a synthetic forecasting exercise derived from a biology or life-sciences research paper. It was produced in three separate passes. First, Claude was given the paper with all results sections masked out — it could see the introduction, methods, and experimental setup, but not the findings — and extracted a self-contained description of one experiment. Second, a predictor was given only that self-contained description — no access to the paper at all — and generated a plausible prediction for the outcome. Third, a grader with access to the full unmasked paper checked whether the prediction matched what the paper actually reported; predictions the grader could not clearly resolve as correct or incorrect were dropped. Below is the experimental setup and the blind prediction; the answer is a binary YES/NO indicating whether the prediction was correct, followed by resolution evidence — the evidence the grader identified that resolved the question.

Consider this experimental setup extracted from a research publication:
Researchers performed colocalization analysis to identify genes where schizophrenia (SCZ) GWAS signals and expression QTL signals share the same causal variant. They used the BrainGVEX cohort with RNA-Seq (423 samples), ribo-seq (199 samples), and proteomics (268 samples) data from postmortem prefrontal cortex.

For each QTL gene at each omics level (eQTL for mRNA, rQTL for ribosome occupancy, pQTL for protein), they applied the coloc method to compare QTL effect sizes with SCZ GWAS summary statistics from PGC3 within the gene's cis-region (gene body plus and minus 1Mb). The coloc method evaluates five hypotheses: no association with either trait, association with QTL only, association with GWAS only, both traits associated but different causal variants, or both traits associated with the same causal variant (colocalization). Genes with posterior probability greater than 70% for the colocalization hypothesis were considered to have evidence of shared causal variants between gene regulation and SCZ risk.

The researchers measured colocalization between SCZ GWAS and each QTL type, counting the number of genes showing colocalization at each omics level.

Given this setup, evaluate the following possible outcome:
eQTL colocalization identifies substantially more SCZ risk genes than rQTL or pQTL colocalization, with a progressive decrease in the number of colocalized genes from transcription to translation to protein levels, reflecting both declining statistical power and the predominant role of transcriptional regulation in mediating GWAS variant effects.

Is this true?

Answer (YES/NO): YES